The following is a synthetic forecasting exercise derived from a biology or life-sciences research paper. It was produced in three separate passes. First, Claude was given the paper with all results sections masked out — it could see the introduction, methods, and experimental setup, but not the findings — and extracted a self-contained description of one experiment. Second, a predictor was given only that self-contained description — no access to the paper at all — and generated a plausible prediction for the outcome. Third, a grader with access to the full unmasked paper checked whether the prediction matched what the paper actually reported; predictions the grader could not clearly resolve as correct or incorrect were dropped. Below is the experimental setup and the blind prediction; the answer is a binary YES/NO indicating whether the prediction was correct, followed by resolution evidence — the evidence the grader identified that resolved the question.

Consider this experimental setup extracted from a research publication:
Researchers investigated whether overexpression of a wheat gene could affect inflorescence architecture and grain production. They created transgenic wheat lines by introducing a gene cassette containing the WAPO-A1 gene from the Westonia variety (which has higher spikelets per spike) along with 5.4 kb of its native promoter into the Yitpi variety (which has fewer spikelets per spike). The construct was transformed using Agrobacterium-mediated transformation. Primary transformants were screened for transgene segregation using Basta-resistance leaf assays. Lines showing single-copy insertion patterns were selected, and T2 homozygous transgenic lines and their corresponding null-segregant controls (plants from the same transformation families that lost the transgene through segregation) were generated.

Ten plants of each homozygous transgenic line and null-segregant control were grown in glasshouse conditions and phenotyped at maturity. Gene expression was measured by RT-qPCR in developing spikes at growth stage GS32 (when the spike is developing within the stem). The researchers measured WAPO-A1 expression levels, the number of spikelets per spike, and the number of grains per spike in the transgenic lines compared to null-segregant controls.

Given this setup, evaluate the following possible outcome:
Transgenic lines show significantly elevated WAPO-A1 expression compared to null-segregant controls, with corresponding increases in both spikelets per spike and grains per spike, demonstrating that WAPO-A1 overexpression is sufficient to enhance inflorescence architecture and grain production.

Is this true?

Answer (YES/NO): NO